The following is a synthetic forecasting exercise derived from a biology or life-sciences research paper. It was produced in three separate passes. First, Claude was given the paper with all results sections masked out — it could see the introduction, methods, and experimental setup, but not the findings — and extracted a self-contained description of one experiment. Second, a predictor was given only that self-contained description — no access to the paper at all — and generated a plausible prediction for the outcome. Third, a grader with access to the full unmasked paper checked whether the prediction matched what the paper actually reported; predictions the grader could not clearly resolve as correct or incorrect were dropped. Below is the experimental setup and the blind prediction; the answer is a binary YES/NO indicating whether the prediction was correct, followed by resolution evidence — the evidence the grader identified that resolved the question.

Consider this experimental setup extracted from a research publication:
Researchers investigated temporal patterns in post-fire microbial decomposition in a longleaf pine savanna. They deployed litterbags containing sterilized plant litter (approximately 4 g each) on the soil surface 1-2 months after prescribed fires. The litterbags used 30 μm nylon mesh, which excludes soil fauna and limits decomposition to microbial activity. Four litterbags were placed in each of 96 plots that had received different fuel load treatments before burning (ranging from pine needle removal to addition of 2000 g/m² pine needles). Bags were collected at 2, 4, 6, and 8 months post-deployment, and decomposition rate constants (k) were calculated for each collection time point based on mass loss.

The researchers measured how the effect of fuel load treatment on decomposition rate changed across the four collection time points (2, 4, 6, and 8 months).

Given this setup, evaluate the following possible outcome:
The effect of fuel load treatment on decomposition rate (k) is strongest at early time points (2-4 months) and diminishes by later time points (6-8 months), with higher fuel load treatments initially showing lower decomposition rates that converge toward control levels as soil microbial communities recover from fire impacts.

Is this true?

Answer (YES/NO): NO